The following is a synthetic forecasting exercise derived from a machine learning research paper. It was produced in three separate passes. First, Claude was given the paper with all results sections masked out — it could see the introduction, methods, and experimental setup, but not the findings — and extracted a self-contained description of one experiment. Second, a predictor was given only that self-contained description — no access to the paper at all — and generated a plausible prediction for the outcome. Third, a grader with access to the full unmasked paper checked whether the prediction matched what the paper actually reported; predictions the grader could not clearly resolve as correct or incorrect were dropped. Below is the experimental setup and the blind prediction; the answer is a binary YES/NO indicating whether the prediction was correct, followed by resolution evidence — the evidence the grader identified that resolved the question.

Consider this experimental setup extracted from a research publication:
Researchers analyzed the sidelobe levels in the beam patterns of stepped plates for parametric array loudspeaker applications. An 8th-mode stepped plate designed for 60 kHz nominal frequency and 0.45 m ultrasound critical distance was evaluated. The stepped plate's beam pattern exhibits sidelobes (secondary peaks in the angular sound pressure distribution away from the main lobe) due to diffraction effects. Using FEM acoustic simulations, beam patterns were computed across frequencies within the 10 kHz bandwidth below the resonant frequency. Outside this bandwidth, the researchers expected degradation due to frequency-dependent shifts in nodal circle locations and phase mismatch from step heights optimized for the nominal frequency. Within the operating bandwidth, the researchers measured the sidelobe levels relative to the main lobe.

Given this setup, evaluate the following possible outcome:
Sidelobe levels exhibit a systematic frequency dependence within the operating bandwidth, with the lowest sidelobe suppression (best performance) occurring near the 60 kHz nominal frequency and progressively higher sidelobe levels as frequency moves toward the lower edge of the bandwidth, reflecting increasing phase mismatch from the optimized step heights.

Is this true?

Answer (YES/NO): NO